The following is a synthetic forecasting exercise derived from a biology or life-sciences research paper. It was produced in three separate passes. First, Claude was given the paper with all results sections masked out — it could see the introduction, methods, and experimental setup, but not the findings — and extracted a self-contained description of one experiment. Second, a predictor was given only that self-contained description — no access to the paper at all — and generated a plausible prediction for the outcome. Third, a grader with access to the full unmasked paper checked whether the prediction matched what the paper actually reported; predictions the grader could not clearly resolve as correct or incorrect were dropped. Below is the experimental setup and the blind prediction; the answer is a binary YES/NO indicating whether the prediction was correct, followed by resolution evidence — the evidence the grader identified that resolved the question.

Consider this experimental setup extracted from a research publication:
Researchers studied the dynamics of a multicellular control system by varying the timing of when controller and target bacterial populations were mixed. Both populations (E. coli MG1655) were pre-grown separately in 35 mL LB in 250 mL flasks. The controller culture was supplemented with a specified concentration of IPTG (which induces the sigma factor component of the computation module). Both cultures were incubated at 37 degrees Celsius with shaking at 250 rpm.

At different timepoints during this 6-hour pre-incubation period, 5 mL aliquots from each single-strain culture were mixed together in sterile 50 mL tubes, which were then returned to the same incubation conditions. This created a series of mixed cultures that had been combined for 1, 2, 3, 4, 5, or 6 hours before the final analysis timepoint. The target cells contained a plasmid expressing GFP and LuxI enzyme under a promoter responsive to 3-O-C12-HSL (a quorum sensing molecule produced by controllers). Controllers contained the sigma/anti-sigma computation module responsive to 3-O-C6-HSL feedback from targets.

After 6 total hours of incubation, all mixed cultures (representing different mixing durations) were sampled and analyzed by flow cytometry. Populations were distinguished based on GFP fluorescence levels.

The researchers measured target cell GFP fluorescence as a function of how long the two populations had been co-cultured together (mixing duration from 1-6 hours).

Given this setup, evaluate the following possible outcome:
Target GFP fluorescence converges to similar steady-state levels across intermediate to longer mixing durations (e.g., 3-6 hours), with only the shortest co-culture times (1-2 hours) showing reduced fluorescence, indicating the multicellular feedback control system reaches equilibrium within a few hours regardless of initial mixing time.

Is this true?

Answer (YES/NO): YES